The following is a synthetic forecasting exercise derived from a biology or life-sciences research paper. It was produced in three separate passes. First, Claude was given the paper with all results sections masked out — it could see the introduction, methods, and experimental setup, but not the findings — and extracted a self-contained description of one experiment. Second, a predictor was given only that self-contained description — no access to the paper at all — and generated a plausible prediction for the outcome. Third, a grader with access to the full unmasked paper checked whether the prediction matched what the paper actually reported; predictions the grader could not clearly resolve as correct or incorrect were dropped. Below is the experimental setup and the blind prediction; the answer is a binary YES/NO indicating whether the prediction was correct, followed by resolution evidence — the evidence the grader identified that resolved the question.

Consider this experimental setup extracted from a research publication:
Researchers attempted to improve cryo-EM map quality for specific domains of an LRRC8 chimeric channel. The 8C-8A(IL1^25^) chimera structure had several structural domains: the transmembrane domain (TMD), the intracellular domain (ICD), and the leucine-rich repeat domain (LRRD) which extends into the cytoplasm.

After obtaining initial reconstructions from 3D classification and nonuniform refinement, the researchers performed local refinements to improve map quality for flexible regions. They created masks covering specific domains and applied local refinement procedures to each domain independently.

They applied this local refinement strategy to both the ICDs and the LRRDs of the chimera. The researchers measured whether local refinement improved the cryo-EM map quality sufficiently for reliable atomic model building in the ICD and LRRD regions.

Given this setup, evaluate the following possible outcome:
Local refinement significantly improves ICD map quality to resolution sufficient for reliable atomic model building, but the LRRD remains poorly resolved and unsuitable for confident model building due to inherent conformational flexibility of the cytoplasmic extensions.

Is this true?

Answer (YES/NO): YES